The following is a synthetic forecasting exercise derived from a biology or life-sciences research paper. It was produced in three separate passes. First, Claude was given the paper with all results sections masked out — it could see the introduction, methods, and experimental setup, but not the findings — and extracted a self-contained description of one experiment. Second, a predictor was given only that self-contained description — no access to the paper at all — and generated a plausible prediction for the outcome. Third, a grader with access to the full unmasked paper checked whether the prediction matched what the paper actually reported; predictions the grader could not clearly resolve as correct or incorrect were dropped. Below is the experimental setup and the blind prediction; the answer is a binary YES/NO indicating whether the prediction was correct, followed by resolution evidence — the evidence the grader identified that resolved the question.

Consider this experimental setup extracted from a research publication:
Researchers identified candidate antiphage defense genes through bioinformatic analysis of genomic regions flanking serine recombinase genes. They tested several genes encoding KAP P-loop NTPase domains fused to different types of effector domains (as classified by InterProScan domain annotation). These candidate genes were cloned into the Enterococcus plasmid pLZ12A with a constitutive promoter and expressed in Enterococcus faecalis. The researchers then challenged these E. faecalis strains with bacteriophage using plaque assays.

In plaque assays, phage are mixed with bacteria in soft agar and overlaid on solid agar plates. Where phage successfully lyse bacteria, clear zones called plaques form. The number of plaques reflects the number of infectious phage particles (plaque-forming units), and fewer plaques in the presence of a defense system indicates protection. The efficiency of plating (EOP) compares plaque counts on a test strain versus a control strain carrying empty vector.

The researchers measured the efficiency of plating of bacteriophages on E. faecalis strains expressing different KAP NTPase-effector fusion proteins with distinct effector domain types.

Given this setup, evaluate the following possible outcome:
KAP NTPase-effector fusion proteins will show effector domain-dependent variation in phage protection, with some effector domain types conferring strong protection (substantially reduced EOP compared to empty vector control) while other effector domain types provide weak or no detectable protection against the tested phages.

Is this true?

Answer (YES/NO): NO